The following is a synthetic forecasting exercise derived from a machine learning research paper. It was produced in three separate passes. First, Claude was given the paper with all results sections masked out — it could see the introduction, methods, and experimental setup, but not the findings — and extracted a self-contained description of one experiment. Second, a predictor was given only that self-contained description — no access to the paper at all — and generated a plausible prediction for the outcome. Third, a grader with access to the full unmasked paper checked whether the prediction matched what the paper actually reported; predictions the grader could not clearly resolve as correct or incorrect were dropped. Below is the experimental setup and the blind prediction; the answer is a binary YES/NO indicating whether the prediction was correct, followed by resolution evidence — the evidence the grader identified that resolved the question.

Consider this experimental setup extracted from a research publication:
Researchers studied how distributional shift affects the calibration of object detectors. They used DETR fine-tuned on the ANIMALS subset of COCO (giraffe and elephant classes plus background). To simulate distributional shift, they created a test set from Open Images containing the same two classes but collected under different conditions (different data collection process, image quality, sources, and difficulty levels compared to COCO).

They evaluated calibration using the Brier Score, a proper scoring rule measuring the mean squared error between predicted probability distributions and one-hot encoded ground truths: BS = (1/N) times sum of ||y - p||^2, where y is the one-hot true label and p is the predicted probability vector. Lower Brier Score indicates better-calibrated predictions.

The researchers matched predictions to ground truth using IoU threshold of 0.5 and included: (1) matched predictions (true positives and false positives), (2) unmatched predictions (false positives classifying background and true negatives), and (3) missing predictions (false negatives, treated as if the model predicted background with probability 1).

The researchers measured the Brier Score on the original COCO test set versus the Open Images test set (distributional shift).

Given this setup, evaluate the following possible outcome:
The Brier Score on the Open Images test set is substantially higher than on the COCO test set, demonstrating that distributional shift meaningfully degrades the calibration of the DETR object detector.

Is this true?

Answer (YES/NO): NO